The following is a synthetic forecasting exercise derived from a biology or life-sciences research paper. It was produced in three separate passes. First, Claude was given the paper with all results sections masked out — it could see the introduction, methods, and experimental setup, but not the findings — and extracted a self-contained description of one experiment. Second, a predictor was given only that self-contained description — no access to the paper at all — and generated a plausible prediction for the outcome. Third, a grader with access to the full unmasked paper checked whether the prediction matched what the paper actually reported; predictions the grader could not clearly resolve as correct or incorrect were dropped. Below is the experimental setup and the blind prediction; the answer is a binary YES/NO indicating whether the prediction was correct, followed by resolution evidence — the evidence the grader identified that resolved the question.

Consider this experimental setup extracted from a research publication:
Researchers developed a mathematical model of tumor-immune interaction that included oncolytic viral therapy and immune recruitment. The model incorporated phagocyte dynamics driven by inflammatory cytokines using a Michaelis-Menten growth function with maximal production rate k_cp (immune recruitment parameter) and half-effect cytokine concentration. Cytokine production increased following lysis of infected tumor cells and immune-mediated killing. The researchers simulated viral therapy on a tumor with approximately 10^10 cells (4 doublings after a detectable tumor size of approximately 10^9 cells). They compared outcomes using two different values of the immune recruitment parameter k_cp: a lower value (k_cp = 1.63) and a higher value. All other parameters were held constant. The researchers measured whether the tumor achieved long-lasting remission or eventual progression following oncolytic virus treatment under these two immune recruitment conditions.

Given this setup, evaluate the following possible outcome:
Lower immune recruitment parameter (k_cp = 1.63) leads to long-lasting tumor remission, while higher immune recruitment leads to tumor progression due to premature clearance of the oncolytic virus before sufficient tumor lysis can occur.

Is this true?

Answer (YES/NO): NO